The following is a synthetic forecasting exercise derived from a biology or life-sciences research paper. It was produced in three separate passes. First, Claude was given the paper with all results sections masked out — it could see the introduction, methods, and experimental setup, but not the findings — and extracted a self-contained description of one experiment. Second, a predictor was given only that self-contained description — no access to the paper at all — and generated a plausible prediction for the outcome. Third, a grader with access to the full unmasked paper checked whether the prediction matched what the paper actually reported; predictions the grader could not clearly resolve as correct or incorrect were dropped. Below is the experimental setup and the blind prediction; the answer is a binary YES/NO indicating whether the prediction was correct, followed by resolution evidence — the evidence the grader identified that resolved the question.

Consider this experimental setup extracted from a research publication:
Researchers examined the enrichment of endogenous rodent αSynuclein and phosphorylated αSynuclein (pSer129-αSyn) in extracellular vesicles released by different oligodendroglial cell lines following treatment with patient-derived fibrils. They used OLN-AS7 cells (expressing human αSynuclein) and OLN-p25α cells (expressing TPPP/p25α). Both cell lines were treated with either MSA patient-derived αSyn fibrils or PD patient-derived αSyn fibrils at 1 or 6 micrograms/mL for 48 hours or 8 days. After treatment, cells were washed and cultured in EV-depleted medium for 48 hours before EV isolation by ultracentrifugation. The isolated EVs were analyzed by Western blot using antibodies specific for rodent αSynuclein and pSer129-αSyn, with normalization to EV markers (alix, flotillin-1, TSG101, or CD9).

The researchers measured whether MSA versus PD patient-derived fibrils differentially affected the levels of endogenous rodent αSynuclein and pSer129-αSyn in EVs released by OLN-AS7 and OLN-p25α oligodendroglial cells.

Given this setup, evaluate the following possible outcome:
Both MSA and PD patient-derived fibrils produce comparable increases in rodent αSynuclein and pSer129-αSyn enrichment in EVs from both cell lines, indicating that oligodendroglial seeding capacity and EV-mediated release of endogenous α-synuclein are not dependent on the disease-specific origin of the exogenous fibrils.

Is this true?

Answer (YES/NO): NO